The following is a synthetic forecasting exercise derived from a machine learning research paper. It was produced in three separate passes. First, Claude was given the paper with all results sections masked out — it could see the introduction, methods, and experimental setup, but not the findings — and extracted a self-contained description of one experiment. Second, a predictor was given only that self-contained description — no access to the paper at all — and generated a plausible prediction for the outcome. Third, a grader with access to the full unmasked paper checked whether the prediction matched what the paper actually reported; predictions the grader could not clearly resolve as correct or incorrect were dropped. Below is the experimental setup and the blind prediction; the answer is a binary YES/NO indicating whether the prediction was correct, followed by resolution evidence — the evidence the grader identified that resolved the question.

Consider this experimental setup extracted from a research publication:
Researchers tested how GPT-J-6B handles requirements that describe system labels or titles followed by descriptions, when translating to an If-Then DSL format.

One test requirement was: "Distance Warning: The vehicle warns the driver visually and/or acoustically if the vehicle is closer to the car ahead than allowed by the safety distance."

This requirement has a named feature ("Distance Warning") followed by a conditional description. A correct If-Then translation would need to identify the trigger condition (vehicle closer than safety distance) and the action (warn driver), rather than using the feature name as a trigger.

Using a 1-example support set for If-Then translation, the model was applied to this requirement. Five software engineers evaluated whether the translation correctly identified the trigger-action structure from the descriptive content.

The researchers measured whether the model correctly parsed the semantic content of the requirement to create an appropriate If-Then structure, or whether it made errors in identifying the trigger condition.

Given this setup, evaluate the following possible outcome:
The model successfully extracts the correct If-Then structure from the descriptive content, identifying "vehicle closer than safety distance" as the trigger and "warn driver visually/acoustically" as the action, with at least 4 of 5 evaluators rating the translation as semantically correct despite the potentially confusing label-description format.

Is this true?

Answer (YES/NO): NO